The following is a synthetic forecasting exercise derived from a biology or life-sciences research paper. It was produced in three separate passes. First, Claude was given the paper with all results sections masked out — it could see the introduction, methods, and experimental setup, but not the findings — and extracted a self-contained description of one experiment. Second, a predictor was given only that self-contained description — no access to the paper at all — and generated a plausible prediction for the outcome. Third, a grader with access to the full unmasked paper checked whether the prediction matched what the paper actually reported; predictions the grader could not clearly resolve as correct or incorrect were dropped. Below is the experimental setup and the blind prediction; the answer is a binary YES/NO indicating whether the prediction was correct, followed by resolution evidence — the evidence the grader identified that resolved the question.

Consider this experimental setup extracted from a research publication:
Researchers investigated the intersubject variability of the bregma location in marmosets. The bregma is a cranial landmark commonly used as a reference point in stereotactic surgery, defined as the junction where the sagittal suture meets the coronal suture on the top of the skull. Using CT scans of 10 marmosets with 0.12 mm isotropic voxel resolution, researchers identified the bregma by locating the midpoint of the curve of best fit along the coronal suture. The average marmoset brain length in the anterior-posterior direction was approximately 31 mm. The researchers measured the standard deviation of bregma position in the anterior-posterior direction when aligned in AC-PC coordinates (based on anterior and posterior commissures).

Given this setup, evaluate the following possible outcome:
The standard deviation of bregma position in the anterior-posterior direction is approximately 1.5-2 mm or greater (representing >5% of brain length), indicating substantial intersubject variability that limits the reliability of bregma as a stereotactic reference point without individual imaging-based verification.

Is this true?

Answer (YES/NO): NO